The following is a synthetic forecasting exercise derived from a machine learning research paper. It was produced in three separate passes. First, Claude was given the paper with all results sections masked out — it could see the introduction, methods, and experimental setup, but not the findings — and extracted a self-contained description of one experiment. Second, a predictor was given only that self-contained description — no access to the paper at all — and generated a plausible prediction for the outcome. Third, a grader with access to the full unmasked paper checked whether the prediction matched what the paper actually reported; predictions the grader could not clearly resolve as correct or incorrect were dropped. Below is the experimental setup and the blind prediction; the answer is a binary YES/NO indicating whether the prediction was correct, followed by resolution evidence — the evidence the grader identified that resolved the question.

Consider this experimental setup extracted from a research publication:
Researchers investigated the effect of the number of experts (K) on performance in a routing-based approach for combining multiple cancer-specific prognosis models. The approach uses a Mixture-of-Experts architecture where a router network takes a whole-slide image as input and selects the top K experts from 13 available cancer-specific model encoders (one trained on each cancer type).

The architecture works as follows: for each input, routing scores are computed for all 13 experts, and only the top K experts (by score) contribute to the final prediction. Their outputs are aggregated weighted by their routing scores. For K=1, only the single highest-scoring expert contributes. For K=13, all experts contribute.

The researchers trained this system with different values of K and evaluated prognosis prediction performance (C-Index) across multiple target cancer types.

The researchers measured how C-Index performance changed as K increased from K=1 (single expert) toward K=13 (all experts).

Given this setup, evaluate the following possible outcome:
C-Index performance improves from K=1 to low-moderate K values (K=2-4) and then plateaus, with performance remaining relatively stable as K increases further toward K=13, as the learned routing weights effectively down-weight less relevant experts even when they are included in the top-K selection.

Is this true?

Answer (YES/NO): NO